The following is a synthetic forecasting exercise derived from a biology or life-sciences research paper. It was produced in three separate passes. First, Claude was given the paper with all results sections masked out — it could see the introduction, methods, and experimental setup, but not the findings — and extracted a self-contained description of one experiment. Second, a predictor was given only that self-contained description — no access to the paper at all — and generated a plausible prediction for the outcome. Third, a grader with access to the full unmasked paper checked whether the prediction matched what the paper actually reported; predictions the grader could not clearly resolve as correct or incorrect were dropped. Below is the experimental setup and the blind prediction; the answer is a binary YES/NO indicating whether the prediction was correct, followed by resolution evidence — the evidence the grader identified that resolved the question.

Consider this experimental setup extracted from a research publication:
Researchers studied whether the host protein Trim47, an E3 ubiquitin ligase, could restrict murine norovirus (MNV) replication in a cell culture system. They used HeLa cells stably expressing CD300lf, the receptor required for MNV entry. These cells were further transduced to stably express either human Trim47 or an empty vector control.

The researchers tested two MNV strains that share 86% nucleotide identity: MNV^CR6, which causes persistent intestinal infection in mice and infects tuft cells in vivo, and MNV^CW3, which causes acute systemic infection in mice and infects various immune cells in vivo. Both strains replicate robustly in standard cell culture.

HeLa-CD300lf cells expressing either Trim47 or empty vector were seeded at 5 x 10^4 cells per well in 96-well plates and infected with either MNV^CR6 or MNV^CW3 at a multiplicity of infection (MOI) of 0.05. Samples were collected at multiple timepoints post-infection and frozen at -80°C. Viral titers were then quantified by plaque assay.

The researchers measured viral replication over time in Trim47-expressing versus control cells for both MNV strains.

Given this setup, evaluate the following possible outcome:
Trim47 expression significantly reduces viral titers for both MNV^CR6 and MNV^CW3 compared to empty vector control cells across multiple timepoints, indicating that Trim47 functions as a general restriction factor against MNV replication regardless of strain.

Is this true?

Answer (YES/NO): NO